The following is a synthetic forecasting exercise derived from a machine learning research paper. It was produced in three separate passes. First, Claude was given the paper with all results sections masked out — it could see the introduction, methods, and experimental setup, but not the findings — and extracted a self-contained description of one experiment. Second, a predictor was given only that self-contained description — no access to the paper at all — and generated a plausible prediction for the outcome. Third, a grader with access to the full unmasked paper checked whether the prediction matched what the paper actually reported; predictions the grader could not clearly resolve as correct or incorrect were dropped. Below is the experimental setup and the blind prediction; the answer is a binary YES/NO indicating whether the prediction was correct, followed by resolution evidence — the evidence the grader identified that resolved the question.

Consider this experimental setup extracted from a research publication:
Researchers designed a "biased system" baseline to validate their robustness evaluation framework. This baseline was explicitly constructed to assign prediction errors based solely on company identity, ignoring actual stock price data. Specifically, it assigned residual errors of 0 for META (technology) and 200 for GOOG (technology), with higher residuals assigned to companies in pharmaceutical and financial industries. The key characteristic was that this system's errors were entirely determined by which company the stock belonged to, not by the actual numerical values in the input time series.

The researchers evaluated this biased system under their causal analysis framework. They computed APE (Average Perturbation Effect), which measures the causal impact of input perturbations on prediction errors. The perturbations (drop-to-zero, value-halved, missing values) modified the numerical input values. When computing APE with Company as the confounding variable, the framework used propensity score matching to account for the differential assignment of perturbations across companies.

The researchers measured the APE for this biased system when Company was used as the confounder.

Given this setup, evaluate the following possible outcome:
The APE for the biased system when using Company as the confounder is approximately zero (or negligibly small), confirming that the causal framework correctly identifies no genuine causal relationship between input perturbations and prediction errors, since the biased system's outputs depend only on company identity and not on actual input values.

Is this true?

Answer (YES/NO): YES